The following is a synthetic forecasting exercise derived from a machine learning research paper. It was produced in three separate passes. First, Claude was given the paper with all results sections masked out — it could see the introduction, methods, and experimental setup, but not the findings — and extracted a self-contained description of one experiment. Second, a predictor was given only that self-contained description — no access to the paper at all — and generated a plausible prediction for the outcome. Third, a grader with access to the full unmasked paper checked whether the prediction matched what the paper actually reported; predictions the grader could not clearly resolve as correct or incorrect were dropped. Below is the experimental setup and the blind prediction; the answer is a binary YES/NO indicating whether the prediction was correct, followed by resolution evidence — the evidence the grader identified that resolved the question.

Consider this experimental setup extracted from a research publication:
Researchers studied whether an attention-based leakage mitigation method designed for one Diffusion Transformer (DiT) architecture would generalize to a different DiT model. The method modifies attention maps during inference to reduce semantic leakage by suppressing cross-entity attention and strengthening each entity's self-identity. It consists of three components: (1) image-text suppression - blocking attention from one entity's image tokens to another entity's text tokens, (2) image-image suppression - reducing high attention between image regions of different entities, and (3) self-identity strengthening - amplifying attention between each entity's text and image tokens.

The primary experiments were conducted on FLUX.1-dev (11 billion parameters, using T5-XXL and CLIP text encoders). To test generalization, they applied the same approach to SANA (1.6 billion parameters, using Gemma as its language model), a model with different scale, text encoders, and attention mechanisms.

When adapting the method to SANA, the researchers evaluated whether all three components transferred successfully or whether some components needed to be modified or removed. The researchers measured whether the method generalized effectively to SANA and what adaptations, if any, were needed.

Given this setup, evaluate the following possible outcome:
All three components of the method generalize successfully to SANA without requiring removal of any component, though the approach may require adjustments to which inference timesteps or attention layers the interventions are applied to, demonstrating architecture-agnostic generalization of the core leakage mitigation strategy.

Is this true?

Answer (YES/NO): NO